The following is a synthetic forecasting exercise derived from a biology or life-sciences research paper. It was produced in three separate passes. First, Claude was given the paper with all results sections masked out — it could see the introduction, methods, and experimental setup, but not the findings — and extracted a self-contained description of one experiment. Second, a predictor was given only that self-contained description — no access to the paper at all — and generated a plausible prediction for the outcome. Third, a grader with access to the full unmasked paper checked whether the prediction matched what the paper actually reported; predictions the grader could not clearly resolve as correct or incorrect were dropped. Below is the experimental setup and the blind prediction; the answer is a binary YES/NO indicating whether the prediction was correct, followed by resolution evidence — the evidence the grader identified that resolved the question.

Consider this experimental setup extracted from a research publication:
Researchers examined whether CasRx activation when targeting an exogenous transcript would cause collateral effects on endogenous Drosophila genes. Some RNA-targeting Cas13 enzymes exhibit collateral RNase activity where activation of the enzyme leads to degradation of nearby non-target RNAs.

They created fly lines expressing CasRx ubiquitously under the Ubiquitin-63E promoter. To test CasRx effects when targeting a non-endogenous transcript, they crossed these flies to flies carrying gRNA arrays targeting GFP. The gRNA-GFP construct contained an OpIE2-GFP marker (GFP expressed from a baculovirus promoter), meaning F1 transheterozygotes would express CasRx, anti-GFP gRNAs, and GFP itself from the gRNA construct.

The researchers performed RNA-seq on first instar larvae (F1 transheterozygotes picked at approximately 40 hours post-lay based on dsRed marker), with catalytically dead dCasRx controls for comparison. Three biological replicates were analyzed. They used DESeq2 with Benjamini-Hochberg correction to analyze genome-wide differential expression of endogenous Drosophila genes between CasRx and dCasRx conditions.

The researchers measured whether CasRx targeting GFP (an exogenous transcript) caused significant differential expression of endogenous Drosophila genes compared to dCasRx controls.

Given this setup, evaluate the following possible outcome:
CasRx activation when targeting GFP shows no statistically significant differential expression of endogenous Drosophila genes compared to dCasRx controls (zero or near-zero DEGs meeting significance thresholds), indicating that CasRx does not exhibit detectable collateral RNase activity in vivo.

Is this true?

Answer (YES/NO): NO